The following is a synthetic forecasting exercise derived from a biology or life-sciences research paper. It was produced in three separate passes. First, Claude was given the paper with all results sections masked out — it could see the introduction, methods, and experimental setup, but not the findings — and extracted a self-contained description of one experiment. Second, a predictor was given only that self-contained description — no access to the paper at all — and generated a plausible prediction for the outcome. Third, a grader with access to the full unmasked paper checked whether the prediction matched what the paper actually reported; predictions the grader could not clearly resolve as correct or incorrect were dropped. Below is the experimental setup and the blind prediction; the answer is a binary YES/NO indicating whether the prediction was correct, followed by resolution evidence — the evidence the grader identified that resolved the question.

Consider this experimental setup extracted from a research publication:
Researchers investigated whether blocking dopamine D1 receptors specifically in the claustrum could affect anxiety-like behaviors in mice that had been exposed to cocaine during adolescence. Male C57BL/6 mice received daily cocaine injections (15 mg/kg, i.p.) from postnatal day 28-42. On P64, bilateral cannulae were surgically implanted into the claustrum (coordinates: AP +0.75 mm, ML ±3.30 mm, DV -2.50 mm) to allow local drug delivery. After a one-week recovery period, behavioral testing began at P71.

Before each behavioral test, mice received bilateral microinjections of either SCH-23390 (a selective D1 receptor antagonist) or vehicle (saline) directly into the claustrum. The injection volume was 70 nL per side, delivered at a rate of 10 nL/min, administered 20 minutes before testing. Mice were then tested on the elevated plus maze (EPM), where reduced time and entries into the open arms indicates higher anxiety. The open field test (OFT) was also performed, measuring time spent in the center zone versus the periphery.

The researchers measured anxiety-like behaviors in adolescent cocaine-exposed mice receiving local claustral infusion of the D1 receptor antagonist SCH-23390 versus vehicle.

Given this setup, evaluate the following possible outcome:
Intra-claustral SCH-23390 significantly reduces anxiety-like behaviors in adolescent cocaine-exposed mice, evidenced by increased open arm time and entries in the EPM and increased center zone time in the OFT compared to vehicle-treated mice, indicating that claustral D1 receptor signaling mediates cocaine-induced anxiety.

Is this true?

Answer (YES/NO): NO